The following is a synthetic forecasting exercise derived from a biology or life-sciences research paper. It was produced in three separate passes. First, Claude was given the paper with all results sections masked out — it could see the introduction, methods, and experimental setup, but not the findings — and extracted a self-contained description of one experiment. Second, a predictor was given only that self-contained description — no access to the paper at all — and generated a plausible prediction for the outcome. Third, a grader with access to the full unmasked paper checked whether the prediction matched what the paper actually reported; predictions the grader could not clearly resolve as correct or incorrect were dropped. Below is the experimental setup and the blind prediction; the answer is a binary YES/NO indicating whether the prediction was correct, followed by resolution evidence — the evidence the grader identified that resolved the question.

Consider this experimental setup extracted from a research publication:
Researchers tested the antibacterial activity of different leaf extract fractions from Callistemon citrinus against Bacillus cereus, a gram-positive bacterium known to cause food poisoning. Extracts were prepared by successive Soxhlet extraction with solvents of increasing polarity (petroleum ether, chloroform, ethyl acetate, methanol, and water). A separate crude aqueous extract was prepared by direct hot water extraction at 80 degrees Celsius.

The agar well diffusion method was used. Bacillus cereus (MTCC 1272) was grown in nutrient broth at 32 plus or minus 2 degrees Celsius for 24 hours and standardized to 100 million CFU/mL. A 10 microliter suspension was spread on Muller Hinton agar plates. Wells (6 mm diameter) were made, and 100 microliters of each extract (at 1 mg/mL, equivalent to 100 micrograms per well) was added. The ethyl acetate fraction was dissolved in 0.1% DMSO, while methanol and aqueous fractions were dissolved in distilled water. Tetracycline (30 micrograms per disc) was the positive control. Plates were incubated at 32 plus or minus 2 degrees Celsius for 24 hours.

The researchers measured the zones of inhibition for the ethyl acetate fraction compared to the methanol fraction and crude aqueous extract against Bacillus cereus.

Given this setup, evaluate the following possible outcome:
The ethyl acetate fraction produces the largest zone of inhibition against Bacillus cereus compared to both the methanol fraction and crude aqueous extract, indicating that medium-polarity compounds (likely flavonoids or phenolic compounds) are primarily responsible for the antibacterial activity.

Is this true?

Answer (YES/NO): NO